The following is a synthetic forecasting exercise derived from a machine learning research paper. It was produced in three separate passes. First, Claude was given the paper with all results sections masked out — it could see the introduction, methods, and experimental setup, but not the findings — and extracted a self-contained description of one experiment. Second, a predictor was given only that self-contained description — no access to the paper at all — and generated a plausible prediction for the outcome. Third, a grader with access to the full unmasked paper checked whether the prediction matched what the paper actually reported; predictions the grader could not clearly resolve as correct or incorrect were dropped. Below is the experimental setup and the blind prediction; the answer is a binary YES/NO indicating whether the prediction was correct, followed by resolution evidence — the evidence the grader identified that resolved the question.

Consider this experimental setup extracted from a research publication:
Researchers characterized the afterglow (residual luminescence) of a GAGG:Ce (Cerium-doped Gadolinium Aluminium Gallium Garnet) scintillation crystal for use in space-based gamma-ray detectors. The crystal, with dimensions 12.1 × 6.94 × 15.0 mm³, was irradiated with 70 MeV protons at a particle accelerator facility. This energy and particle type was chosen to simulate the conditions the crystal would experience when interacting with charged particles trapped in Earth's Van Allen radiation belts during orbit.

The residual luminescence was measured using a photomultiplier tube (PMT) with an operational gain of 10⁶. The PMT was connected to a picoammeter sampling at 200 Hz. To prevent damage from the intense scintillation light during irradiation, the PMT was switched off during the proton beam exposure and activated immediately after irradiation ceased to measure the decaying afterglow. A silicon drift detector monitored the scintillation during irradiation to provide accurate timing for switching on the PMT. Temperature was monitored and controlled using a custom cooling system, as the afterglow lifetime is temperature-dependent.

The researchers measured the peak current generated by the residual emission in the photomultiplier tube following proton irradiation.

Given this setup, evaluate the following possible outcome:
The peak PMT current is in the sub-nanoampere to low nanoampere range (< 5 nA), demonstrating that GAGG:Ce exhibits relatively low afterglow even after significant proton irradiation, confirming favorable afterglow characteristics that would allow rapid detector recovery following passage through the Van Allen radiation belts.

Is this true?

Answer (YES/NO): NO